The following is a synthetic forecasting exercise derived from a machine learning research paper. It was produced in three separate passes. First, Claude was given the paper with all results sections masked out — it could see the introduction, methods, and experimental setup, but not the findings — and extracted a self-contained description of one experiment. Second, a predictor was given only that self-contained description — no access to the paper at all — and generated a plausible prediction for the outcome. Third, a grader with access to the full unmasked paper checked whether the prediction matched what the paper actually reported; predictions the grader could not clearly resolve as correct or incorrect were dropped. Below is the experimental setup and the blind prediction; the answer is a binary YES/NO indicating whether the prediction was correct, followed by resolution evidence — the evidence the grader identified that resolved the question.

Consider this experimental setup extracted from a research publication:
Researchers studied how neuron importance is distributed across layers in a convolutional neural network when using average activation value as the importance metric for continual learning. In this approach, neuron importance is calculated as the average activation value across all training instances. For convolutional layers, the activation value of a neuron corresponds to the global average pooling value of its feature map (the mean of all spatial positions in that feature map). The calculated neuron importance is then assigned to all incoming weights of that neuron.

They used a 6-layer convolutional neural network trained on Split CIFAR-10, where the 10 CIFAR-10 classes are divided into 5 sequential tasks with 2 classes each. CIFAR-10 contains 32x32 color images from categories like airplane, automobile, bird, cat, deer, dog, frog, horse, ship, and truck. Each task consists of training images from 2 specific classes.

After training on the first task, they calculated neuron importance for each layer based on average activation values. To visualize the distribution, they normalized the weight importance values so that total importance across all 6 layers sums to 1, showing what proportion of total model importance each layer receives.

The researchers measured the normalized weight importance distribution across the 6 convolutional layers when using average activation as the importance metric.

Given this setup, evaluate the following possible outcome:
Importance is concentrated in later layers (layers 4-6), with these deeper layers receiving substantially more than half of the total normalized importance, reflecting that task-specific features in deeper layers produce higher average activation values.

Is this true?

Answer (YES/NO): NO